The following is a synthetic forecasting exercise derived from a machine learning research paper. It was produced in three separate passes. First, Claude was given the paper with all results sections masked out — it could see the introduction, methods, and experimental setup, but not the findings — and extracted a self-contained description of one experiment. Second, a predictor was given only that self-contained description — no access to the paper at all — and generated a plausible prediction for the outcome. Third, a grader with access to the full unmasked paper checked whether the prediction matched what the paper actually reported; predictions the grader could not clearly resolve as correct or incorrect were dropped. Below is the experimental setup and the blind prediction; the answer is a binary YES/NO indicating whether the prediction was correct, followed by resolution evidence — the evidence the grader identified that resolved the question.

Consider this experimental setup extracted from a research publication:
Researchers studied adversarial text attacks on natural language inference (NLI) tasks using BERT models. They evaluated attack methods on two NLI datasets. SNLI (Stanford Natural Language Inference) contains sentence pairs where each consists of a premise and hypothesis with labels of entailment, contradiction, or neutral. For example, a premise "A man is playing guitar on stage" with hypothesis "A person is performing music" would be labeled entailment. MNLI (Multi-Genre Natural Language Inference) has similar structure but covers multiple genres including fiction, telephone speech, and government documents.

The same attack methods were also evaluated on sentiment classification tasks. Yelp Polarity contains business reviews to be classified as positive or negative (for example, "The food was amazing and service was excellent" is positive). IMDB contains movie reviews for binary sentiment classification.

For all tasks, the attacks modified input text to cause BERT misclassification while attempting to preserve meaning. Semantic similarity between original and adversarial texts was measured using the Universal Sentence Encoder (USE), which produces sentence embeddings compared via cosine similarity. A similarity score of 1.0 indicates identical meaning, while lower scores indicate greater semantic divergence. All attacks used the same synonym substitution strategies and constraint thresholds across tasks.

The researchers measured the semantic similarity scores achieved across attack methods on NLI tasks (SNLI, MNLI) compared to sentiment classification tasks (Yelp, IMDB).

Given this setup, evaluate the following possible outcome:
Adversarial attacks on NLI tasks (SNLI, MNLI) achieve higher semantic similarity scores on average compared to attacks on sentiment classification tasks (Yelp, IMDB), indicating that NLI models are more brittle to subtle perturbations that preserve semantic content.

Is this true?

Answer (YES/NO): NO